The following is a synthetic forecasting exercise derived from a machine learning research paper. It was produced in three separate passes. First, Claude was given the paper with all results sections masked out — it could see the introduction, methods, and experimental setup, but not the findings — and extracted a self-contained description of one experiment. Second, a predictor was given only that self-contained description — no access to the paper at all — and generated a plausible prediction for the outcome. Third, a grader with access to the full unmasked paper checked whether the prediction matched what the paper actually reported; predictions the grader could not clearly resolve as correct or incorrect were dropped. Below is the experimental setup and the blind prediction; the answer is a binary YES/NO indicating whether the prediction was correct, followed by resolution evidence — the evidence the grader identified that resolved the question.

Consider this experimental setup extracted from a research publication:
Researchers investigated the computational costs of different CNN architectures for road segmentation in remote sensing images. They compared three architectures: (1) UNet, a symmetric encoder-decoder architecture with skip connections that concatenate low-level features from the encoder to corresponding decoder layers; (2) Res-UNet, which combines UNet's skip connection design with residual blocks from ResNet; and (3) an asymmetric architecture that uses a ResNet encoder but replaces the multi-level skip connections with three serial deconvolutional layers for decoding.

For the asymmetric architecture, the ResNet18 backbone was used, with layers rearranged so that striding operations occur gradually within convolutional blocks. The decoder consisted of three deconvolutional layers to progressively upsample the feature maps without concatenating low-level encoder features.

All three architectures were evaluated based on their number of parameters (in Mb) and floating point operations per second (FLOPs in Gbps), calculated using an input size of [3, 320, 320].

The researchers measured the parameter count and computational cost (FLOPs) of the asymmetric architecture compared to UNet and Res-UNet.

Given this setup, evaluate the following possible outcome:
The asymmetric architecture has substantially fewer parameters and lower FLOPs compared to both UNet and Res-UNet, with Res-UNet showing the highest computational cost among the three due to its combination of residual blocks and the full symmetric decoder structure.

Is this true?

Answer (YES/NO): NO